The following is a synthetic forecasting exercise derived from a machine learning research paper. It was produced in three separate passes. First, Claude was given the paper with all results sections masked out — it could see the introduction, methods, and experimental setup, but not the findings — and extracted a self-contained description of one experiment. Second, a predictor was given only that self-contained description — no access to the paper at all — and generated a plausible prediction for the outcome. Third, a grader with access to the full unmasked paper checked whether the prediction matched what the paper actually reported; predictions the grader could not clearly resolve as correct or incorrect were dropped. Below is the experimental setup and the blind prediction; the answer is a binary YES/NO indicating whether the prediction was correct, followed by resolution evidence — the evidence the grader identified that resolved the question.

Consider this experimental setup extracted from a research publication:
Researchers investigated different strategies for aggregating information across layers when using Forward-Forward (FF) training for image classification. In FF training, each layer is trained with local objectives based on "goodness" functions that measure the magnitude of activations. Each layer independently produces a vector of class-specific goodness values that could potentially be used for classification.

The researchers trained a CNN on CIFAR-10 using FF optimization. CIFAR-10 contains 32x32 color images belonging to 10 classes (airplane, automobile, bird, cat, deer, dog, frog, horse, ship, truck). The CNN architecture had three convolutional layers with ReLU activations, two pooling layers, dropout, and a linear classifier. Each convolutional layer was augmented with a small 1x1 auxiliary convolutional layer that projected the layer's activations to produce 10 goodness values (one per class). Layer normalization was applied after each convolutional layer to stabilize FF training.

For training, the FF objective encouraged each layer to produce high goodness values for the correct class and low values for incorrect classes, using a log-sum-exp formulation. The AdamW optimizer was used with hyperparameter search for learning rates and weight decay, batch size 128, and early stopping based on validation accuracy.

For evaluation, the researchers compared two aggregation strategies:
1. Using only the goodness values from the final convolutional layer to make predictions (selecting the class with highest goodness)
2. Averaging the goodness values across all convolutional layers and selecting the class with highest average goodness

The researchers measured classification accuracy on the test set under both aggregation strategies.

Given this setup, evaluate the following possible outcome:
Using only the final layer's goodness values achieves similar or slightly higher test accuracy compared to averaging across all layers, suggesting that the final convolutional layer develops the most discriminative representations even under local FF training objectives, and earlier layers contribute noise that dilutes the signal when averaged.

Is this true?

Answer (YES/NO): NO